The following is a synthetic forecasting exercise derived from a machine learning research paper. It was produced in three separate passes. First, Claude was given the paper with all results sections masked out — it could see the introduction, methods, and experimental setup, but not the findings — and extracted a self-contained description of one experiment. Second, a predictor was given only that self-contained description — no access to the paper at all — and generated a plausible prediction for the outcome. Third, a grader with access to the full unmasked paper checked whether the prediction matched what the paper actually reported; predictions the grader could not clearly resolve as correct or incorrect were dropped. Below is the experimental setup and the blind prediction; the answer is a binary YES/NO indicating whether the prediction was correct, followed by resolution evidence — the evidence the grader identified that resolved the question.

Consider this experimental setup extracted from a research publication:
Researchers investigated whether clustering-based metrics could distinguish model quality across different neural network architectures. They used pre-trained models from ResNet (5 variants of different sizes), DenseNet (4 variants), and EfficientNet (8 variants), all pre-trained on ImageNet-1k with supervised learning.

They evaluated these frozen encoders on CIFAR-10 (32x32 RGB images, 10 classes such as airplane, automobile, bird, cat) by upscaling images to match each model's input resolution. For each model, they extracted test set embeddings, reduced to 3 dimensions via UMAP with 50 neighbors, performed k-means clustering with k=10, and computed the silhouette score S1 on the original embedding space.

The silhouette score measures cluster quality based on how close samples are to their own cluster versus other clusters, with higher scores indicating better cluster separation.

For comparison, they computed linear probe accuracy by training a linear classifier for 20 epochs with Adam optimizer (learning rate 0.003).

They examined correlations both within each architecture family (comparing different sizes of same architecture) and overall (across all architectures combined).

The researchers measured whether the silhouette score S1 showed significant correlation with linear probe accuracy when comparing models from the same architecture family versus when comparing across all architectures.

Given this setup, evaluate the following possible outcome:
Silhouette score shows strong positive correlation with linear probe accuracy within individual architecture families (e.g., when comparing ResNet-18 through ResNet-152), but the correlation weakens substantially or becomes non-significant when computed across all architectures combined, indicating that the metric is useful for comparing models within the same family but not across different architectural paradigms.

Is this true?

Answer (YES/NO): NO